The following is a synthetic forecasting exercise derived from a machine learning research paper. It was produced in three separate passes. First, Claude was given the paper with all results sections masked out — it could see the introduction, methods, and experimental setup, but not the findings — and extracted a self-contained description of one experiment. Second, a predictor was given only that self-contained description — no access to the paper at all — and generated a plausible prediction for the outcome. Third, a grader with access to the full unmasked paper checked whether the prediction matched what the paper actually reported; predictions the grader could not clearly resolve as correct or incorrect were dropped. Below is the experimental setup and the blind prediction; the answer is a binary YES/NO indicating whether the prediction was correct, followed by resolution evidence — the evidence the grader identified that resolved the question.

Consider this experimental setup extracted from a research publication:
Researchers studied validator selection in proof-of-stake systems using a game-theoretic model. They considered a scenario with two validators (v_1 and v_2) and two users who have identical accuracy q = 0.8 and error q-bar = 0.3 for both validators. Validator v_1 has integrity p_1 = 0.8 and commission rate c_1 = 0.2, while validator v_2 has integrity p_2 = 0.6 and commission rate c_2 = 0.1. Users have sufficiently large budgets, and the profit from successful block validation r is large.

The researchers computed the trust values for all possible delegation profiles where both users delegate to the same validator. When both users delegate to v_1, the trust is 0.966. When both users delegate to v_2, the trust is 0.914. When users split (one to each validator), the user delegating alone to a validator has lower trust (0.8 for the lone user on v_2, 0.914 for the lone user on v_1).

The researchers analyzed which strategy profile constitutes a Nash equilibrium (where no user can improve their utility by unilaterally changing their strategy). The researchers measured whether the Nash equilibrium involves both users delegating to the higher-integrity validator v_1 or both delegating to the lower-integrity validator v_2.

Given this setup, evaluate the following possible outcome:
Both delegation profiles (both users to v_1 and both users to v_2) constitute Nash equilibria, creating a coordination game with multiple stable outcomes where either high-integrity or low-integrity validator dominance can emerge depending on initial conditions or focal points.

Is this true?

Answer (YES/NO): NO